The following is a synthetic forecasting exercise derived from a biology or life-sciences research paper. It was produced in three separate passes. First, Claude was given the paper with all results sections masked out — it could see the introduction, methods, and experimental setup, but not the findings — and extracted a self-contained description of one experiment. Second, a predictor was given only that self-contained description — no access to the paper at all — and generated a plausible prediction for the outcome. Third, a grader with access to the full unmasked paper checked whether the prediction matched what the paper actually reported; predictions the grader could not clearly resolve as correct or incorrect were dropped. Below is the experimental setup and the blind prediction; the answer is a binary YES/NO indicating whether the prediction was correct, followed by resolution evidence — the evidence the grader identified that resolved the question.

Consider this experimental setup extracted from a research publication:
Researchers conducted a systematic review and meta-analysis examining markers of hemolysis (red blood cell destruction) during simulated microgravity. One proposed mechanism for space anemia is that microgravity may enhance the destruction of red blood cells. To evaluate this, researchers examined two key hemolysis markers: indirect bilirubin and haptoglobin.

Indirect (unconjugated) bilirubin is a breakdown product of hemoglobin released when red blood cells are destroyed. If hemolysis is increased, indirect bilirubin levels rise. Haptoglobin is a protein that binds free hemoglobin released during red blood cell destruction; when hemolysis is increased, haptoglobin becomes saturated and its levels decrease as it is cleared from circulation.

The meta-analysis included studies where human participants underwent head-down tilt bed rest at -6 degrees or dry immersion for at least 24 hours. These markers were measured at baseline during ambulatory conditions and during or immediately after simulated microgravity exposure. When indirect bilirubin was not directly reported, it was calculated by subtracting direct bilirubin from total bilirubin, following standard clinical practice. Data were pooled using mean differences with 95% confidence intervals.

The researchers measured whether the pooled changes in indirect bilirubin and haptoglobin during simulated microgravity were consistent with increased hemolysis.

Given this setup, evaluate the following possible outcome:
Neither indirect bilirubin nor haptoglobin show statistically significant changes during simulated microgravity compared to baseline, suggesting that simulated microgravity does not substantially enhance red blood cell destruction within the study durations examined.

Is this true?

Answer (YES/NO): YES